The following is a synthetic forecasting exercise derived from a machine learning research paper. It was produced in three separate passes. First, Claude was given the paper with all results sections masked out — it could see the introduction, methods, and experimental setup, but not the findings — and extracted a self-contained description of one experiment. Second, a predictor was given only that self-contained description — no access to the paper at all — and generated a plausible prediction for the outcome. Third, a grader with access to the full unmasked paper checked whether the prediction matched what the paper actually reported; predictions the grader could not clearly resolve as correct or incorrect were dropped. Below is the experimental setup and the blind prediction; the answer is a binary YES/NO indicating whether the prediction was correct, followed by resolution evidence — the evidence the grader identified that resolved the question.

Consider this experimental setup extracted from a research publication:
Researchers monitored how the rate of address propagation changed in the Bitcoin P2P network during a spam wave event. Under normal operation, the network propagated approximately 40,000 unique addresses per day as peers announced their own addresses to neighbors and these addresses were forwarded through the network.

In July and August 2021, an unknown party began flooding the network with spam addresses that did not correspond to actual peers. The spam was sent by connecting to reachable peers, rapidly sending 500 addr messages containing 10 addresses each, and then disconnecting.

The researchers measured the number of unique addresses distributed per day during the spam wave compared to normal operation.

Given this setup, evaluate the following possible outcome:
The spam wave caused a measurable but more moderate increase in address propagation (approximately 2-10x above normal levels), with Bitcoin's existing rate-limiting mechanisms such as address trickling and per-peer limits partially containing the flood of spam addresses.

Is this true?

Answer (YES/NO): NO